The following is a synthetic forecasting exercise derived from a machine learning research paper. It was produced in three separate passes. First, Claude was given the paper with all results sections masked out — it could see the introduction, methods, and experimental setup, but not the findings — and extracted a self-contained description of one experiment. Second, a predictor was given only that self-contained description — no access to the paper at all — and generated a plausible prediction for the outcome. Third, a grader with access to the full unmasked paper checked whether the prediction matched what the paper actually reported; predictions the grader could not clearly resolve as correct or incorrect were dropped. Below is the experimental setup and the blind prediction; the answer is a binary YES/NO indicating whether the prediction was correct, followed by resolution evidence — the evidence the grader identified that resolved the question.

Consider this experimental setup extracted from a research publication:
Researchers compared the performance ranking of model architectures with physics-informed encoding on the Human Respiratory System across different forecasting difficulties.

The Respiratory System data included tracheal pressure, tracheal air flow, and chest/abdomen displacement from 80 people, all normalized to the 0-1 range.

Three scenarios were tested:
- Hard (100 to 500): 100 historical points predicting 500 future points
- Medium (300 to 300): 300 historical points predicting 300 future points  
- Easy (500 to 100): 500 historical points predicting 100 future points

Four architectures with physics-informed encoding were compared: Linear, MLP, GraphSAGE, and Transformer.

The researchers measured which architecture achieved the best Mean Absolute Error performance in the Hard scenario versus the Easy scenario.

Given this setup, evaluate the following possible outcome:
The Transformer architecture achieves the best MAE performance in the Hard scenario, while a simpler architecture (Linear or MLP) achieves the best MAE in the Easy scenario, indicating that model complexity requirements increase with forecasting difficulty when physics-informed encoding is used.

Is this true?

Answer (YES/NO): NO